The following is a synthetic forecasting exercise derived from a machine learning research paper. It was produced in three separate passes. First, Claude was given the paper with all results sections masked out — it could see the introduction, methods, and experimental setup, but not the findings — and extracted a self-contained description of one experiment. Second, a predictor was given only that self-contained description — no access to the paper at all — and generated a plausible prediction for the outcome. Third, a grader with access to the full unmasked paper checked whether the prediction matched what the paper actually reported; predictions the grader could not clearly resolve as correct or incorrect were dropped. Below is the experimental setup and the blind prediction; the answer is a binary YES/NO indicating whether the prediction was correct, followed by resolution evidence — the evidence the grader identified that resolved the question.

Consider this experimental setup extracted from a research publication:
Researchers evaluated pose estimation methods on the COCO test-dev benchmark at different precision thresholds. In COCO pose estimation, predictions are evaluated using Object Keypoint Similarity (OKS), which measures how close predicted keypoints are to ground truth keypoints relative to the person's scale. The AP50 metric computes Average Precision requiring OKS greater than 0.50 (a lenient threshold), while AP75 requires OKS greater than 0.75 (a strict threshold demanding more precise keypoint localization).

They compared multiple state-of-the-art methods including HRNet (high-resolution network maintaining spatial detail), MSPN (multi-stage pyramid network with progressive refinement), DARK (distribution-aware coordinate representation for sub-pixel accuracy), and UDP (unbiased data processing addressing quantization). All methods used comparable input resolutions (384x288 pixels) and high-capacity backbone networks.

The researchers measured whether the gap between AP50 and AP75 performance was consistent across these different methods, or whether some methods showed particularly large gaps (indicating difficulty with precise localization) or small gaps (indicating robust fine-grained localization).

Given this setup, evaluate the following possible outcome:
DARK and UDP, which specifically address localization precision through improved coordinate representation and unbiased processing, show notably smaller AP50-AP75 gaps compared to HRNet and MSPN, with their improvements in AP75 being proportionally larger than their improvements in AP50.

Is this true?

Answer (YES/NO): NO